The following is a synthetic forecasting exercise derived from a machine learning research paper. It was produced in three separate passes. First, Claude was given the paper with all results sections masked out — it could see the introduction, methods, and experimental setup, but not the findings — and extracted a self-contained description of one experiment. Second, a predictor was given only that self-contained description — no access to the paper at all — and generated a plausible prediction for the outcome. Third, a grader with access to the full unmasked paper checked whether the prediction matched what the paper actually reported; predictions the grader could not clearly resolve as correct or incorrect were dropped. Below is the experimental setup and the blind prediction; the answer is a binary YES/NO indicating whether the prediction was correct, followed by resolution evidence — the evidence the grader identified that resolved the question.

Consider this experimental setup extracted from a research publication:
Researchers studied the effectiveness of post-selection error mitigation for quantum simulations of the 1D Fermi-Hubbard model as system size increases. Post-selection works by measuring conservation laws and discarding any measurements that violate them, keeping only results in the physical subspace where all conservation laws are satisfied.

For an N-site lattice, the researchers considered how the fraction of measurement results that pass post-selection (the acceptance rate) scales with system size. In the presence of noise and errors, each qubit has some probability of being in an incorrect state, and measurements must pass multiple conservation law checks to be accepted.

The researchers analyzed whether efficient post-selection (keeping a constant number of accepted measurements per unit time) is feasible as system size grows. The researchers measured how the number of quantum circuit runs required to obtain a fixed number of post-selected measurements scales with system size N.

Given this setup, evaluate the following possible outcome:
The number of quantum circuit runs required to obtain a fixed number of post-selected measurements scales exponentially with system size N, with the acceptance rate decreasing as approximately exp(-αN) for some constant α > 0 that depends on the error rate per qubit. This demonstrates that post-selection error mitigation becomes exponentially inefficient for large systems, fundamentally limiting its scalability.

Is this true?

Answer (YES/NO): YES